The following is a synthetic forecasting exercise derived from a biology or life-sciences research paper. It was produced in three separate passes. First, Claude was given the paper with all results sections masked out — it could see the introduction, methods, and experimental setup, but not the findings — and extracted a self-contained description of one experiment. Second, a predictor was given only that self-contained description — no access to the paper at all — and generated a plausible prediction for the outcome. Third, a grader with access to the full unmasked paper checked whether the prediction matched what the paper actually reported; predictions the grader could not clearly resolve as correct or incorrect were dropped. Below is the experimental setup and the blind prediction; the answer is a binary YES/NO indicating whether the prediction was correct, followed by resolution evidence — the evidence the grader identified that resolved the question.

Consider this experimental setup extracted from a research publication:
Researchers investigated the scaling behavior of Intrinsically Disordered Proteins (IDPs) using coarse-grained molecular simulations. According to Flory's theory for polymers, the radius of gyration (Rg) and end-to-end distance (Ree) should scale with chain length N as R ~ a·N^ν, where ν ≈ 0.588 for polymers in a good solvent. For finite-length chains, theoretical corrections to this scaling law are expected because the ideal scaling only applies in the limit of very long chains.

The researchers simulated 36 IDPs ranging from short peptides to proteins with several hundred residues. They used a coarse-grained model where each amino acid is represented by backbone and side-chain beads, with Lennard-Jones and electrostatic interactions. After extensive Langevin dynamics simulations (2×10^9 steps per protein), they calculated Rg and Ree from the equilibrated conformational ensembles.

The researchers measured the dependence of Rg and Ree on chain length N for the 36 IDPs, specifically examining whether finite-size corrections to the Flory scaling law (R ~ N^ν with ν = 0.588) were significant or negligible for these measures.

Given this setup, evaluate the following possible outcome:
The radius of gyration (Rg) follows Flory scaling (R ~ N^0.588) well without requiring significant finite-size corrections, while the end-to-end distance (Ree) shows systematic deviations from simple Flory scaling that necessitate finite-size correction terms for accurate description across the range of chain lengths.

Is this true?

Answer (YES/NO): NO